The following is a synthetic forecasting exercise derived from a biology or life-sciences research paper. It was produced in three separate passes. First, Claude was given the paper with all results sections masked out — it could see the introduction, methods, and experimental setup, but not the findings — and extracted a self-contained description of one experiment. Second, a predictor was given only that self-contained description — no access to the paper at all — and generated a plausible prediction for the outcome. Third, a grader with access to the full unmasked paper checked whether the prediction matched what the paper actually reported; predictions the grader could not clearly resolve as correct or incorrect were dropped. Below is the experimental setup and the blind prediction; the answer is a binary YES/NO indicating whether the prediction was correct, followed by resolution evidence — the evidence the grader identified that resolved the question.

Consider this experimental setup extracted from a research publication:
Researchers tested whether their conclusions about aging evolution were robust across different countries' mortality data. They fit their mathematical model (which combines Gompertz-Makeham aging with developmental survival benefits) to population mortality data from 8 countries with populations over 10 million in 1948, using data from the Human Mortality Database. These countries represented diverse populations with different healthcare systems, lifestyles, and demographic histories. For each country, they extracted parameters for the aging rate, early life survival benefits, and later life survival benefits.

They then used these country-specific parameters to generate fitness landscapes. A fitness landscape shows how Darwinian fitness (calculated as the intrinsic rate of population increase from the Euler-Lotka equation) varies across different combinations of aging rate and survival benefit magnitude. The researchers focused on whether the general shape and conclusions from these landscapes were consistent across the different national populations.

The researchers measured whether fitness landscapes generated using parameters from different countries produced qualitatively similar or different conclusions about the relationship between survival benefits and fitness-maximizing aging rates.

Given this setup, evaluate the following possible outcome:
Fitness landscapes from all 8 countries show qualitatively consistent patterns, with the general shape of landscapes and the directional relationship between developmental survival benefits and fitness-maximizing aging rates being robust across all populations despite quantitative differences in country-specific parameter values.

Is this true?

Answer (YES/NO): YES